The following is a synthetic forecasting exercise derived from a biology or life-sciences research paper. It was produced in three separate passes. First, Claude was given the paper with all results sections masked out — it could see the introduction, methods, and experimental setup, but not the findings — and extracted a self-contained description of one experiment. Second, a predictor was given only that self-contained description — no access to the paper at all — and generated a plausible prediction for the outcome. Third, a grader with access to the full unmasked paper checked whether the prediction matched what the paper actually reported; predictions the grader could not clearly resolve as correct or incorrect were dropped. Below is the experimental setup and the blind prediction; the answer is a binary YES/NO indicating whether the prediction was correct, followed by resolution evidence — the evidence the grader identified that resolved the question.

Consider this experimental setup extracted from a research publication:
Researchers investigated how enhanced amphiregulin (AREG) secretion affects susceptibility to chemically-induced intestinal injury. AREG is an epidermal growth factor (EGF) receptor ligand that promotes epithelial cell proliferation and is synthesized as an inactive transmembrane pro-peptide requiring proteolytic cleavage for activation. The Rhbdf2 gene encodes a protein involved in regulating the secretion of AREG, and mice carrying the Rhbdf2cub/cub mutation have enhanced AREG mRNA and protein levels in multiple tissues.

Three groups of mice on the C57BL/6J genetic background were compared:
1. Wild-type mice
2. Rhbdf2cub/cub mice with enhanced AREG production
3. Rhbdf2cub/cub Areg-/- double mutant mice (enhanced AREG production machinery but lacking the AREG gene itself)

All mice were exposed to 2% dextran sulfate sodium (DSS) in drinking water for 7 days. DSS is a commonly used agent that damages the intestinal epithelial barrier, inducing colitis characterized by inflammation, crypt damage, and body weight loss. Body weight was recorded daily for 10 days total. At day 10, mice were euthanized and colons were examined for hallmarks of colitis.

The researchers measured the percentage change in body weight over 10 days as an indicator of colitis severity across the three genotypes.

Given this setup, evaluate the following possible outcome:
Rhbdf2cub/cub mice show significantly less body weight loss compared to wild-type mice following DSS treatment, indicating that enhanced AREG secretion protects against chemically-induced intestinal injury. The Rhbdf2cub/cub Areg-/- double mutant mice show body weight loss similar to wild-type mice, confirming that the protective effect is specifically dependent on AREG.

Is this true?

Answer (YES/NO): NO